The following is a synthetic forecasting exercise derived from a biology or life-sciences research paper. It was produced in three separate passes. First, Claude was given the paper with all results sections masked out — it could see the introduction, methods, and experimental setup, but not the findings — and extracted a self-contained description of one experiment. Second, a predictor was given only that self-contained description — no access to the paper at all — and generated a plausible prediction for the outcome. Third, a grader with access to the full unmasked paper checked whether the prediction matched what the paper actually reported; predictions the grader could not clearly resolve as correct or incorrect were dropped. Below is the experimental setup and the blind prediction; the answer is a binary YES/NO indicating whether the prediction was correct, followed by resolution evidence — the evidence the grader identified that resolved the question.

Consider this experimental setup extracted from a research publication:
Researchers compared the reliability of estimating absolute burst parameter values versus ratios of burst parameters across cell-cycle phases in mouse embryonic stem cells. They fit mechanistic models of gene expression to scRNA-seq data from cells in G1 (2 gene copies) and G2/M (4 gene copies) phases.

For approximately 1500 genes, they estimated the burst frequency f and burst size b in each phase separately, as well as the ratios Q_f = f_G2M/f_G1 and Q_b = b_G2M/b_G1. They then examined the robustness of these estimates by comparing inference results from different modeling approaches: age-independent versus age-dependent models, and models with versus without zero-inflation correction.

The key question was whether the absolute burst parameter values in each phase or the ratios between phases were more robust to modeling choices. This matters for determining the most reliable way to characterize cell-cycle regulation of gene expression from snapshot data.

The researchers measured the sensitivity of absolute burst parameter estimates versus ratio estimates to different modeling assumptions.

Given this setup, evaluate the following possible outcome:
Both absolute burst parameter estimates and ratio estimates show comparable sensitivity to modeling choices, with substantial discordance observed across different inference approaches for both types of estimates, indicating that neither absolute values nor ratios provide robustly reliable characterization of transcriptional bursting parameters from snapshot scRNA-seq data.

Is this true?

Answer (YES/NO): NO